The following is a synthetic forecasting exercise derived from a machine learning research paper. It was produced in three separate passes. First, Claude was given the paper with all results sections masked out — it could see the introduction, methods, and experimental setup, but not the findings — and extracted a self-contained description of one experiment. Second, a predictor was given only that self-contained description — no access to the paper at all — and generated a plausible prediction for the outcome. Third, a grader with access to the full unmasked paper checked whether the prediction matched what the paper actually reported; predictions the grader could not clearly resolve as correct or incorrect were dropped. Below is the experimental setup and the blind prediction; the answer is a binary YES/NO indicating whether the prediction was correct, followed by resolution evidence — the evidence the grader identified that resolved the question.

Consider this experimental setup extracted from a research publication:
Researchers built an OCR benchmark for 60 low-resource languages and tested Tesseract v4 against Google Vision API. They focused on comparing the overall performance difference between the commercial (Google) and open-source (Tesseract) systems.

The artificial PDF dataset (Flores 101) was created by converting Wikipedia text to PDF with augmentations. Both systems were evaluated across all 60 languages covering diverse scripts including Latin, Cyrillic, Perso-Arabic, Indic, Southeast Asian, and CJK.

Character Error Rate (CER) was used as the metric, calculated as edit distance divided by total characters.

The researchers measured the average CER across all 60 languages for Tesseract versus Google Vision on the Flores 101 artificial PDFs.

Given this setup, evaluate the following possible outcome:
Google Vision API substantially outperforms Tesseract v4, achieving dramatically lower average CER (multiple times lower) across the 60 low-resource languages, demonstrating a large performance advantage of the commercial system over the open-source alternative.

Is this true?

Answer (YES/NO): YES